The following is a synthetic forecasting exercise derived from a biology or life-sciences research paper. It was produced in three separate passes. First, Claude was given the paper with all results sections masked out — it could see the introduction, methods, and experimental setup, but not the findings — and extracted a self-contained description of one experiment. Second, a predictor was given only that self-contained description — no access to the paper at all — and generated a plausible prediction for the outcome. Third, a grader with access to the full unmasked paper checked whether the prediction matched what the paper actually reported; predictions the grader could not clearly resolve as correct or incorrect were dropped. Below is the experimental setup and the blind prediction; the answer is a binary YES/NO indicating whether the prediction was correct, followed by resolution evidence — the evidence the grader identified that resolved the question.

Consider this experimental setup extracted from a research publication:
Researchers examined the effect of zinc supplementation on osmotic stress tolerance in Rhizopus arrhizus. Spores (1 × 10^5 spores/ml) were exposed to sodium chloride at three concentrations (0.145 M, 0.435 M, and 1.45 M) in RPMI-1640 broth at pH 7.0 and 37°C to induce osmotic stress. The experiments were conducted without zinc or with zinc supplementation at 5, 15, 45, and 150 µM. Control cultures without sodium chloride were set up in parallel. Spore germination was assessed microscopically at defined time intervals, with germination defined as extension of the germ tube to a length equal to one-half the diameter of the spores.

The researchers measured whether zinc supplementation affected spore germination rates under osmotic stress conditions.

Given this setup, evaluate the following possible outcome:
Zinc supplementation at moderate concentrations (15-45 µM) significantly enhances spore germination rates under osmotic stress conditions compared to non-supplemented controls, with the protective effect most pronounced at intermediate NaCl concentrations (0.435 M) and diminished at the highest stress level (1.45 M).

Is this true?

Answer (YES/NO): NO